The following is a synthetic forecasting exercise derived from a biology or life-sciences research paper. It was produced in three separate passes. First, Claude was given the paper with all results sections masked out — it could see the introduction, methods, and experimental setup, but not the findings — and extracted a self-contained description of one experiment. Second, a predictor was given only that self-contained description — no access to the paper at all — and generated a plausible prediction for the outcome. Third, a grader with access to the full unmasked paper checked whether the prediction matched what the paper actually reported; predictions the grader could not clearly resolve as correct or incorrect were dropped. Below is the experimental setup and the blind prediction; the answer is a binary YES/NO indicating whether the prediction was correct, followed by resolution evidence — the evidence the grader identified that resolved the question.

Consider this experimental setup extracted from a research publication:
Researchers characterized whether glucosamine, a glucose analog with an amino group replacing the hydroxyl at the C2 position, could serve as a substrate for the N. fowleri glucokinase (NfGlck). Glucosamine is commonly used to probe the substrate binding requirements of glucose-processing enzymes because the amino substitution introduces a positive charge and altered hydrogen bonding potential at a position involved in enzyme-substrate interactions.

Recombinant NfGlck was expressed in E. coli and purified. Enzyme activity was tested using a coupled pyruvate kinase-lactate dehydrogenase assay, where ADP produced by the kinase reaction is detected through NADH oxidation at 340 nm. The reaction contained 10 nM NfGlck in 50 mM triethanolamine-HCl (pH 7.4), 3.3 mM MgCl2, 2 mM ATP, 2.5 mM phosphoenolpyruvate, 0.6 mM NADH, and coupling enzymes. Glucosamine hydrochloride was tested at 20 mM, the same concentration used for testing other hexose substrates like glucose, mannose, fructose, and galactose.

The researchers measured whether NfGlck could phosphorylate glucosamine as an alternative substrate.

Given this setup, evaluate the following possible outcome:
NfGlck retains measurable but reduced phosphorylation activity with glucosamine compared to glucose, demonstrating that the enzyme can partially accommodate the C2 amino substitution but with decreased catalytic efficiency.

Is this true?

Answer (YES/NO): YES